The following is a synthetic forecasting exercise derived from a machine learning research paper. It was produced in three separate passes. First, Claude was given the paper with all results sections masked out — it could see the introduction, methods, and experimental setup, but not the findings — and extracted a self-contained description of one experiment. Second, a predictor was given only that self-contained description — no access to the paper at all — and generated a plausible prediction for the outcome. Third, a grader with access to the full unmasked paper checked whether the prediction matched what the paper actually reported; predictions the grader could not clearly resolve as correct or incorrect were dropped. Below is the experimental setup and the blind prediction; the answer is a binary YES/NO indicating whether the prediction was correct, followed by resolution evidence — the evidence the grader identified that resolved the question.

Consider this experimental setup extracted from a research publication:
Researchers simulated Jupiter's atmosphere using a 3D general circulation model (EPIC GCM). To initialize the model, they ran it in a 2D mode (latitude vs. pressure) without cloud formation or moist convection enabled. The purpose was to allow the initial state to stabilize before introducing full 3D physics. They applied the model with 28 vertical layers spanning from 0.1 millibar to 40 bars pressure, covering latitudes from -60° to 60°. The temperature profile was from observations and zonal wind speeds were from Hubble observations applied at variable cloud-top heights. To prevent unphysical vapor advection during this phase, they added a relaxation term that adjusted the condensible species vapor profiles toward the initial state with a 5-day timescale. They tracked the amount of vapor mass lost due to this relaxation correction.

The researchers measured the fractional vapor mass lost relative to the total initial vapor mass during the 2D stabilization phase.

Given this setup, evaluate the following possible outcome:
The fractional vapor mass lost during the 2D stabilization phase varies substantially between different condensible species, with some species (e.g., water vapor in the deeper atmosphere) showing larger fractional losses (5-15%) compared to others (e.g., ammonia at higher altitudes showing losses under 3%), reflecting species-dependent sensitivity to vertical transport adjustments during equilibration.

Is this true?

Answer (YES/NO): NO